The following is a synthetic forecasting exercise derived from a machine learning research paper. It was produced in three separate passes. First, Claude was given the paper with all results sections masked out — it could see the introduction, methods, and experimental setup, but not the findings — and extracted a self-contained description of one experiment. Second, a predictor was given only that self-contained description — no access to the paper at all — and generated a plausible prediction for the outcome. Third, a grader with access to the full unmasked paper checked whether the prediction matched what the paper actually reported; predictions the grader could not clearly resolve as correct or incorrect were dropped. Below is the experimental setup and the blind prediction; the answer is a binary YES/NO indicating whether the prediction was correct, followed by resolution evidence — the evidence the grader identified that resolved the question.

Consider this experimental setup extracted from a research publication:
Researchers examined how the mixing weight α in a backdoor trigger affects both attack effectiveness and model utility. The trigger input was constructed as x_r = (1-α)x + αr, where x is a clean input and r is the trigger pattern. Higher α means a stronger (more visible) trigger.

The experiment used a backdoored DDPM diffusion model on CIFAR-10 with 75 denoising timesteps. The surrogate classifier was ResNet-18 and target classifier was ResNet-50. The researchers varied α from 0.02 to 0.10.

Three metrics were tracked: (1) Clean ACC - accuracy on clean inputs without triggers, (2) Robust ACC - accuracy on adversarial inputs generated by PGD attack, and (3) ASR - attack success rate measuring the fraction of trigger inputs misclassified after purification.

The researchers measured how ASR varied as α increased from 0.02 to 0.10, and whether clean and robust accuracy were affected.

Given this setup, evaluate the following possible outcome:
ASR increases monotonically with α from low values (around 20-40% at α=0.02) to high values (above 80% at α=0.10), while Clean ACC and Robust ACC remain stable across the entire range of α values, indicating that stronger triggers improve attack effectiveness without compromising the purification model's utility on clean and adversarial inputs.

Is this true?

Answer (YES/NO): NO